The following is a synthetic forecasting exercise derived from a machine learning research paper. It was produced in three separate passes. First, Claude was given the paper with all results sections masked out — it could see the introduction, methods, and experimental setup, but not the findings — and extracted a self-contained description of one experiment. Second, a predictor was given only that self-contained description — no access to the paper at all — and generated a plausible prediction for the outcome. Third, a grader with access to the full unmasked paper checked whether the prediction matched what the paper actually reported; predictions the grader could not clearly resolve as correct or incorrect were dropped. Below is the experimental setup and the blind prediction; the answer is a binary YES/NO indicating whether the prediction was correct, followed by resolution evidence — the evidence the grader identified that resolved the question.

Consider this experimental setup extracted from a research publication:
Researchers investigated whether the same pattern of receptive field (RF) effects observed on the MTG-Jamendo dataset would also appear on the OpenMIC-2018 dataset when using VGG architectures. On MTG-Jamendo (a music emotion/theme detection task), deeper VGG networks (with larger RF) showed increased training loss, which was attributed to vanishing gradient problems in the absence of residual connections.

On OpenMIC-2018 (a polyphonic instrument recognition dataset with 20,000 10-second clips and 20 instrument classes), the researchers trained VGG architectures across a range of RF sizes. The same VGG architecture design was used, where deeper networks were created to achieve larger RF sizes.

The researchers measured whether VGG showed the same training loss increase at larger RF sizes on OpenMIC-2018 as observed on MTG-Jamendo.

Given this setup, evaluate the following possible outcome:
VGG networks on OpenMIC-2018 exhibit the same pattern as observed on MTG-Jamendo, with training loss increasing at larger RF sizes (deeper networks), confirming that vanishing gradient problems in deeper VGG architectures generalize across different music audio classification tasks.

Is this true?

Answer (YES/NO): NO